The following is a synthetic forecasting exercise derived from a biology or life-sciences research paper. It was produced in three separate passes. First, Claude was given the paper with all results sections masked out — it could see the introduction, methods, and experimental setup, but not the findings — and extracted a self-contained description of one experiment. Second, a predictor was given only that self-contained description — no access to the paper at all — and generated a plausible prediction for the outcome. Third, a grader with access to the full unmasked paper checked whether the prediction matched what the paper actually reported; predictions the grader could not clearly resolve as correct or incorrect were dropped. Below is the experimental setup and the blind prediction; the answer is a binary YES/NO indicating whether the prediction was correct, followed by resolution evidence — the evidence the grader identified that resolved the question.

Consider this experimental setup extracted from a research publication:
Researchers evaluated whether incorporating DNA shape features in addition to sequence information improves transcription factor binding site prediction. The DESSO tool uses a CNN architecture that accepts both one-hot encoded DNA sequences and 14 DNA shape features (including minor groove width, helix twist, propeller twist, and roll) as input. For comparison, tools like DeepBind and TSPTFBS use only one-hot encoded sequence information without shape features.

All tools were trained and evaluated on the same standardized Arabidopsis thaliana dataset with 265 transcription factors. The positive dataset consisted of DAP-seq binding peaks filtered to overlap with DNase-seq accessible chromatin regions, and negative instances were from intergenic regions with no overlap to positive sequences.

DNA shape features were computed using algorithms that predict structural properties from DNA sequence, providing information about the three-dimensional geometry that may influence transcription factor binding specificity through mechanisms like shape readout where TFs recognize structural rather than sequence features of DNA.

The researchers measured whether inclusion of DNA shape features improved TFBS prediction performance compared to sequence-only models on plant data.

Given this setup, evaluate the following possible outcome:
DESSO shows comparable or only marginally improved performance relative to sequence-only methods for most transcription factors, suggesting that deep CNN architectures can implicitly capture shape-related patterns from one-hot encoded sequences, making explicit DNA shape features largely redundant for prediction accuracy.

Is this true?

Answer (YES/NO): YES